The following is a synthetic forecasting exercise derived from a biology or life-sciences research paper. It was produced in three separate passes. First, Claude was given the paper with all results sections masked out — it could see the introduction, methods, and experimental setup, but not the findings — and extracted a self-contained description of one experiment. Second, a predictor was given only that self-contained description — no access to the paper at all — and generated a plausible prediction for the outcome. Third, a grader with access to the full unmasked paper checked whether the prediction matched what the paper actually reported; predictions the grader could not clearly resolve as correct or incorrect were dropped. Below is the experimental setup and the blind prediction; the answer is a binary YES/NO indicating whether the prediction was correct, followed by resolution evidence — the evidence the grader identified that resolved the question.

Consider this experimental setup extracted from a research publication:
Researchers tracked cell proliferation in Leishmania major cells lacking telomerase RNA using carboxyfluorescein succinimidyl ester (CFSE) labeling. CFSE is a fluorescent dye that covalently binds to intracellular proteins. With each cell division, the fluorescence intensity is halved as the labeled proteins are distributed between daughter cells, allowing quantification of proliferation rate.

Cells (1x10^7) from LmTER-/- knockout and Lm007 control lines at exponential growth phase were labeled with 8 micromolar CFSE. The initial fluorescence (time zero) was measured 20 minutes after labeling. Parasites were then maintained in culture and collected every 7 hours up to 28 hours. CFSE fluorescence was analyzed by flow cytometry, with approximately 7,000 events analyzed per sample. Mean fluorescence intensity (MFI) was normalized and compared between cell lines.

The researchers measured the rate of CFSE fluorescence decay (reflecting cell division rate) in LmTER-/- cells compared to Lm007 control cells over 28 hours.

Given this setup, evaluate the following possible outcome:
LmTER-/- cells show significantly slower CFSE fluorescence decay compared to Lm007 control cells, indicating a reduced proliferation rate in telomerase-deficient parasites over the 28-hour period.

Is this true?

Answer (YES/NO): YES